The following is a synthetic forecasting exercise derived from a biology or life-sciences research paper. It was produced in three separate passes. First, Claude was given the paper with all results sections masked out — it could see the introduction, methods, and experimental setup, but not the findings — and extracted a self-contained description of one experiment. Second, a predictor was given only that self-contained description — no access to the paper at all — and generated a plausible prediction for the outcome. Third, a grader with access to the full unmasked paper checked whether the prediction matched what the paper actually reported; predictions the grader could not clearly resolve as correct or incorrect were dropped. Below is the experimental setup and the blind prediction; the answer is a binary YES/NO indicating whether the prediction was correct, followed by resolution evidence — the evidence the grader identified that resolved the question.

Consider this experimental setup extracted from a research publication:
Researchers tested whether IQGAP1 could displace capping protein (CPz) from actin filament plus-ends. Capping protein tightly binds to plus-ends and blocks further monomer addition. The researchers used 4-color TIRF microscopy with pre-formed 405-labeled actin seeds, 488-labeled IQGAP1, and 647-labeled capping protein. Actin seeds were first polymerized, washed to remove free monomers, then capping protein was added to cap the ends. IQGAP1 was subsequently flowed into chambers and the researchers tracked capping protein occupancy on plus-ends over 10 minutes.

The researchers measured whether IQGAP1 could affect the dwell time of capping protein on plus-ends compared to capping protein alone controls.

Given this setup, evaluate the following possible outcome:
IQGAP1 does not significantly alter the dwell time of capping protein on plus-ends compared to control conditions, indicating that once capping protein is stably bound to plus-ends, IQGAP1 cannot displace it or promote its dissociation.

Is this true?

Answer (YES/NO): NO